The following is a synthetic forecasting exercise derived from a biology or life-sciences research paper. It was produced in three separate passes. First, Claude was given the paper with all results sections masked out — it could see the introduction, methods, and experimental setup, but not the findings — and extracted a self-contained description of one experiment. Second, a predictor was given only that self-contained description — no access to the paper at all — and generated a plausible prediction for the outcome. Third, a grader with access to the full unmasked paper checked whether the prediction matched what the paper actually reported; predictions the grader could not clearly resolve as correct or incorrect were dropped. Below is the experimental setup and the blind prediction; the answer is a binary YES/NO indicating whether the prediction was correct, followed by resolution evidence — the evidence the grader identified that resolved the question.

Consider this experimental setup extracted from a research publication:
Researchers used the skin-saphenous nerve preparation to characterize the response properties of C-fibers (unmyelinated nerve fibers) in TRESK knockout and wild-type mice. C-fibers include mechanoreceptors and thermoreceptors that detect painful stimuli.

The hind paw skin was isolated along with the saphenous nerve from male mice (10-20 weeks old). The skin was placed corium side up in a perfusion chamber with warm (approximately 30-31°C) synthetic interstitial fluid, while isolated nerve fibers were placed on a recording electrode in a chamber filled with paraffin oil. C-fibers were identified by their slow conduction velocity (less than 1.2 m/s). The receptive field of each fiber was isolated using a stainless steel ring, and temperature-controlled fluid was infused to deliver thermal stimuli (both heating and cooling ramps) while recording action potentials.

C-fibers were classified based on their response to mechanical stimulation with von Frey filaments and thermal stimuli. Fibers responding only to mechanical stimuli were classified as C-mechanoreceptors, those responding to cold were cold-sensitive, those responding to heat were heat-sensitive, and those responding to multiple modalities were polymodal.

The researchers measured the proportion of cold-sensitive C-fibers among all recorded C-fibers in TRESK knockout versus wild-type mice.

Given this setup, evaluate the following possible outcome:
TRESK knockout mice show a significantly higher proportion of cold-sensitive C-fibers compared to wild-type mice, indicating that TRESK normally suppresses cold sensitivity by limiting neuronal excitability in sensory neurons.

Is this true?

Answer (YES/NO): NO